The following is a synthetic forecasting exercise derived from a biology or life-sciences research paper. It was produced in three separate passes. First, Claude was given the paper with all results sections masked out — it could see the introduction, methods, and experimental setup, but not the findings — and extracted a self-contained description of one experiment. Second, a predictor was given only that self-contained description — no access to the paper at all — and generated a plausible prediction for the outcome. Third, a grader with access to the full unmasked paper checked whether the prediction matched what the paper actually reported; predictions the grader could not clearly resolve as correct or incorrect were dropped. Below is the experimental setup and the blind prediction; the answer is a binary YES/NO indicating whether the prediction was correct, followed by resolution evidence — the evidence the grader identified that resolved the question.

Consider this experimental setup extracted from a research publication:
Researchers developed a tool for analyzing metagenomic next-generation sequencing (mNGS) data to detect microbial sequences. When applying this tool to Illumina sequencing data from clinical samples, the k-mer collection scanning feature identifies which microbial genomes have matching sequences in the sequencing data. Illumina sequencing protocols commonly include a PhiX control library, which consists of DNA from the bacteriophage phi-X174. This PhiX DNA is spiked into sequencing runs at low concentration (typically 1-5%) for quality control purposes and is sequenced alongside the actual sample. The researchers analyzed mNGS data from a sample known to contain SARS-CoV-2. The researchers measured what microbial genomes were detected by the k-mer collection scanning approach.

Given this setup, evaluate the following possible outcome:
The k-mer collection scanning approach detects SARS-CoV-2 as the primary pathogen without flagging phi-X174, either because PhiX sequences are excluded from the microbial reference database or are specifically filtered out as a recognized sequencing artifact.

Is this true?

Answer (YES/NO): NO